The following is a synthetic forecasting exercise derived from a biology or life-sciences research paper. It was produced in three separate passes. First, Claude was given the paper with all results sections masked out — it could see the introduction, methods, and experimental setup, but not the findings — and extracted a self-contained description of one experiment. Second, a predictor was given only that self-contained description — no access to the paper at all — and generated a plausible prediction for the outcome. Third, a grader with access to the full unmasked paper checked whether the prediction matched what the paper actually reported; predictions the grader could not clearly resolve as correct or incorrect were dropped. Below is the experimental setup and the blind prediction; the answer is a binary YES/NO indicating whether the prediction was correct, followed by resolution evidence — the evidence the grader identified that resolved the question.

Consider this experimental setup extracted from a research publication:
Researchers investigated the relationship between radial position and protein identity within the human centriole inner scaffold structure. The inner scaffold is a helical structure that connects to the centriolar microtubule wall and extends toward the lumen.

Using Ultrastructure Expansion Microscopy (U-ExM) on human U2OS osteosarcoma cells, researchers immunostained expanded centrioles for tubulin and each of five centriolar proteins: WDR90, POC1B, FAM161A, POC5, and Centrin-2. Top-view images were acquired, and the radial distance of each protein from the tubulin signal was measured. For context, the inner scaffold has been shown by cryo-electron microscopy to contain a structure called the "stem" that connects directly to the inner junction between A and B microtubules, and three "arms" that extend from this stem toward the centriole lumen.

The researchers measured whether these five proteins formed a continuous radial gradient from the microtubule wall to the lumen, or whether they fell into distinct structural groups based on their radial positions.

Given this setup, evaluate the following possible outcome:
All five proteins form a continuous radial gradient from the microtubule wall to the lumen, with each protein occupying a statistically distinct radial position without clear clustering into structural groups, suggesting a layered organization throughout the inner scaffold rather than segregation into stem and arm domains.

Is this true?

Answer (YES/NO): NO